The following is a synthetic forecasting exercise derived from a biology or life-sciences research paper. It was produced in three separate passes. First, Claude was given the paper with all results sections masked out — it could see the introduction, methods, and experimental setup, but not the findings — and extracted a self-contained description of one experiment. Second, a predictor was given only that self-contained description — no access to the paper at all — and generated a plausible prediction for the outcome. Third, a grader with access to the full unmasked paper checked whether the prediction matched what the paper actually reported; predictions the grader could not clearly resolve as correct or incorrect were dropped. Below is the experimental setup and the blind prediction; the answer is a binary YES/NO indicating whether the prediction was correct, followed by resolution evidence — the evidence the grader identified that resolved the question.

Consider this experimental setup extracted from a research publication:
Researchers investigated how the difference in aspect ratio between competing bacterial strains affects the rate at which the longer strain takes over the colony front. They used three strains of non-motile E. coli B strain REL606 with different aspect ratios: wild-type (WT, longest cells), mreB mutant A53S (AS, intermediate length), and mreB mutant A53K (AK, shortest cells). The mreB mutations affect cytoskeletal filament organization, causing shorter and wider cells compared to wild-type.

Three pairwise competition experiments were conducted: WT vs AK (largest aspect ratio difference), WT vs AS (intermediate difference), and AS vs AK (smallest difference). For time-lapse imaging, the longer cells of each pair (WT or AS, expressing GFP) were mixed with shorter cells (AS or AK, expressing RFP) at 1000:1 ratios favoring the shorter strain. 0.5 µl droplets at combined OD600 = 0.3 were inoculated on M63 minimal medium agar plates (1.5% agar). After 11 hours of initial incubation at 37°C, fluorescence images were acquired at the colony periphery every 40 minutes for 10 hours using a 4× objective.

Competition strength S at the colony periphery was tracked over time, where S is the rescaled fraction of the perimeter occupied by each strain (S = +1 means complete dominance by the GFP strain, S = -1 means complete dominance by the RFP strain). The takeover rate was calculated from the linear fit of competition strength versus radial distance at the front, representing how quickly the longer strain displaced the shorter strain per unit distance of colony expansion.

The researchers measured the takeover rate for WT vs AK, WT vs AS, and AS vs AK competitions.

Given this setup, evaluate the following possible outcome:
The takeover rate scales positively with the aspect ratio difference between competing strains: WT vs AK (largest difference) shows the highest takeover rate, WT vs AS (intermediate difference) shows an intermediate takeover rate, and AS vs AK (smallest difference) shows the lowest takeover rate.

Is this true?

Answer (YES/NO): NO